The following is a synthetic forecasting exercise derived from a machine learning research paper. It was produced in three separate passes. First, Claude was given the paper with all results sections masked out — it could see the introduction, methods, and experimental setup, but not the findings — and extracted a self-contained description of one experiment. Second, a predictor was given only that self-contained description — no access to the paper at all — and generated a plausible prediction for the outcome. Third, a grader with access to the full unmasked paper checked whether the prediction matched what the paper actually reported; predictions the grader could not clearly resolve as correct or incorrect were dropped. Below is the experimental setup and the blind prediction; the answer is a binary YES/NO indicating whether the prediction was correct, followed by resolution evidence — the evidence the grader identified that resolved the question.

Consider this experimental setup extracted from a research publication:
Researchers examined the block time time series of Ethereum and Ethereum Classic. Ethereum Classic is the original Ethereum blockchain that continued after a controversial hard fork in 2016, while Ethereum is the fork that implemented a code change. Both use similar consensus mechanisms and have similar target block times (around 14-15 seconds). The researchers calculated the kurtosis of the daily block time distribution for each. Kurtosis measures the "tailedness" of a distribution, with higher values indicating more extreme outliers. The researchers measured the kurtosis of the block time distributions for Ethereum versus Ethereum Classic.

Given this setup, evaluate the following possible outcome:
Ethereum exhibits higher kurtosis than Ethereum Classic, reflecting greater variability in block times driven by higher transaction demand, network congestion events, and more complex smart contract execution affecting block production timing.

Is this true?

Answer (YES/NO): NO